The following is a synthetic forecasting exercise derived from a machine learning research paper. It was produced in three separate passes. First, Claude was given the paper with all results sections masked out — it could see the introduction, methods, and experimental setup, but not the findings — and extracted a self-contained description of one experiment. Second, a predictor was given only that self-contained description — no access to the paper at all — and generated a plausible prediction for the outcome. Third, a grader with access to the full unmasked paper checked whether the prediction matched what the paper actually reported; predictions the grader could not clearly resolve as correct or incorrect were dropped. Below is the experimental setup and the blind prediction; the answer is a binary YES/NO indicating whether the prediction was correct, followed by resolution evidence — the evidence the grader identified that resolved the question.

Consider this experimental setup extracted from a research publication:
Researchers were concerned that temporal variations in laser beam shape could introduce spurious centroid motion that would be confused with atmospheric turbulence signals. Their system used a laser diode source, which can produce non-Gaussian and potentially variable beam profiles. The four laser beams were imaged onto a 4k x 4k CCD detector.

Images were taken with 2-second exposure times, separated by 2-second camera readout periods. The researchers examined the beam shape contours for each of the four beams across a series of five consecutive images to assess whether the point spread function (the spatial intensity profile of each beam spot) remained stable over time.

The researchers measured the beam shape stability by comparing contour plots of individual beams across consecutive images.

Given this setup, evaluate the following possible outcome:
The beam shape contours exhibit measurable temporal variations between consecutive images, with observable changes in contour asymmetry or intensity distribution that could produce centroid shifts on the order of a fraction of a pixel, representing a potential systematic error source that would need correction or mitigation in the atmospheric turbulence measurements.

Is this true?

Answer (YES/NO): NO